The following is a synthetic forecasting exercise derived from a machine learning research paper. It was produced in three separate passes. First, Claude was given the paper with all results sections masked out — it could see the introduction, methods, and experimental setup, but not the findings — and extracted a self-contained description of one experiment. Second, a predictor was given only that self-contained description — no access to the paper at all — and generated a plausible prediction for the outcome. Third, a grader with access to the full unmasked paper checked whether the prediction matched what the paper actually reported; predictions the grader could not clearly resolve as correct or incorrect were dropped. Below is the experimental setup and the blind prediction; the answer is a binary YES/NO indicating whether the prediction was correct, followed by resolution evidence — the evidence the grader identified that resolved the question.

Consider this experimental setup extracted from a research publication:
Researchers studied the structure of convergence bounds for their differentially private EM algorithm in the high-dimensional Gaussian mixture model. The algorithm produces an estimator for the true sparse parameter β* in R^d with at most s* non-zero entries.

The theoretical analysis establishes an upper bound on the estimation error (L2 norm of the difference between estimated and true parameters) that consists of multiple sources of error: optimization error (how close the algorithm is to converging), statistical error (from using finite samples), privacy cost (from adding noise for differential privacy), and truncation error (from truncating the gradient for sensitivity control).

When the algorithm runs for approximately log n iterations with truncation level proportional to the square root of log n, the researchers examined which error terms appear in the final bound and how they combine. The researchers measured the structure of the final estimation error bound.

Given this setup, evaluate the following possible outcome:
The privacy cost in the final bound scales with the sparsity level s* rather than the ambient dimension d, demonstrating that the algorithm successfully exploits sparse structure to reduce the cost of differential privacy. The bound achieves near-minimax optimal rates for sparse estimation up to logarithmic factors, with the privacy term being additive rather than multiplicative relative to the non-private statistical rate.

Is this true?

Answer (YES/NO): NO